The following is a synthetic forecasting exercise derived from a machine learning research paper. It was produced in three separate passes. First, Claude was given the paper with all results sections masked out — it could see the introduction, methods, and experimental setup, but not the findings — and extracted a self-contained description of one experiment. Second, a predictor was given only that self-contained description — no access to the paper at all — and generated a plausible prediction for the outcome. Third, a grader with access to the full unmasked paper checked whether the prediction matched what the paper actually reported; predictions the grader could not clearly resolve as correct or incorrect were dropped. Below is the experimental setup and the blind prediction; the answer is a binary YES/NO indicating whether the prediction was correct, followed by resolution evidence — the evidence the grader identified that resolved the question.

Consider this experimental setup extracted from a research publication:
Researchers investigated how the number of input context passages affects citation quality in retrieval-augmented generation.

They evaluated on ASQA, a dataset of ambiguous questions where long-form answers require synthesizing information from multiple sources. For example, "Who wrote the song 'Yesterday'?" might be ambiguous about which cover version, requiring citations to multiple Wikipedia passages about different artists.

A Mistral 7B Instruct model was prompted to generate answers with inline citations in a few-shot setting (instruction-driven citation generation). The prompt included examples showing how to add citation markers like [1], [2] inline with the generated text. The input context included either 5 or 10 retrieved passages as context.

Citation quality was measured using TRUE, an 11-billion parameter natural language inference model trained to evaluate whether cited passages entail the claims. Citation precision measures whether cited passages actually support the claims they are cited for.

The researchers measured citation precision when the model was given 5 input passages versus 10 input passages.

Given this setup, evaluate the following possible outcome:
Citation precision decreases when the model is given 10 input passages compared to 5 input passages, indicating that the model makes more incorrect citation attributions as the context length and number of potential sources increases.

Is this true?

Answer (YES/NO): YES